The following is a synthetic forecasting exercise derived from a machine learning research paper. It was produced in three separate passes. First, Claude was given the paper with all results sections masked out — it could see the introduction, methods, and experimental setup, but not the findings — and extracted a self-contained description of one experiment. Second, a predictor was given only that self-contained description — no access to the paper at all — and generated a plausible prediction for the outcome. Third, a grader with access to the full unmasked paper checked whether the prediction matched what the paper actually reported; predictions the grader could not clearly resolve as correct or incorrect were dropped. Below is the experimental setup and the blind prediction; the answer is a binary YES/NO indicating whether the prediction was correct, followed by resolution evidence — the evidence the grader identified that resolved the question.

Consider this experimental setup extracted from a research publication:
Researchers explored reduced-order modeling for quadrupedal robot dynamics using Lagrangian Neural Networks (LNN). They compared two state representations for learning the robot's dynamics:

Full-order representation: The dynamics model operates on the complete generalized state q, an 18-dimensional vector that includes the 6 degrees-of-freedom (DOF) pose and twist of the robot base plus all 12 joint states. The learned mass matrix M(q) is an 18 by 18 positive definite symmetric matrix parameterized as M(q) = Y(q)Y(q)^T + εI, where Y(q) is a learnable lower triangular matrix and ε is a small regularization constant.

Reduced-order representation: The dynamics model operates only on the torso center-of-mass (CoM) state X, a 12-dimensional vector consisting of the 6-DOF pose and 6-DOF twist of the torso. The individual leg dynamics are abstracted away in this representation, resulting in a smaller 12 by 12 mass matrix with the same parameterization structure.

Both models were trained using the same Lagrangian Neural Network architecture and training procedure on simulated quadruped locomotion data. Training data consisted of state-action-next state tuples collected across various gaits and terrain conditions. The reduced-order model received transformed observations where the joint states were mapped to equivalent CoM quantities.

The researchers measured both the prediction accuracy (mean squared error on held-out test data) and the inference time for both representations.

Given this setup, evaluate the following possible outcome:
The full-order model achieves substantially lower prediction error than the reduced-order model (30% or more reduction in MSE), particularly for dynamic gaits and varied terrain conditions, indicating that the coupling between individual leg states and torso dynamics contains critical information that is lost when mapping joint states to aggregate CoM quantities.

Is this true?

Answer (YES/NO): YES